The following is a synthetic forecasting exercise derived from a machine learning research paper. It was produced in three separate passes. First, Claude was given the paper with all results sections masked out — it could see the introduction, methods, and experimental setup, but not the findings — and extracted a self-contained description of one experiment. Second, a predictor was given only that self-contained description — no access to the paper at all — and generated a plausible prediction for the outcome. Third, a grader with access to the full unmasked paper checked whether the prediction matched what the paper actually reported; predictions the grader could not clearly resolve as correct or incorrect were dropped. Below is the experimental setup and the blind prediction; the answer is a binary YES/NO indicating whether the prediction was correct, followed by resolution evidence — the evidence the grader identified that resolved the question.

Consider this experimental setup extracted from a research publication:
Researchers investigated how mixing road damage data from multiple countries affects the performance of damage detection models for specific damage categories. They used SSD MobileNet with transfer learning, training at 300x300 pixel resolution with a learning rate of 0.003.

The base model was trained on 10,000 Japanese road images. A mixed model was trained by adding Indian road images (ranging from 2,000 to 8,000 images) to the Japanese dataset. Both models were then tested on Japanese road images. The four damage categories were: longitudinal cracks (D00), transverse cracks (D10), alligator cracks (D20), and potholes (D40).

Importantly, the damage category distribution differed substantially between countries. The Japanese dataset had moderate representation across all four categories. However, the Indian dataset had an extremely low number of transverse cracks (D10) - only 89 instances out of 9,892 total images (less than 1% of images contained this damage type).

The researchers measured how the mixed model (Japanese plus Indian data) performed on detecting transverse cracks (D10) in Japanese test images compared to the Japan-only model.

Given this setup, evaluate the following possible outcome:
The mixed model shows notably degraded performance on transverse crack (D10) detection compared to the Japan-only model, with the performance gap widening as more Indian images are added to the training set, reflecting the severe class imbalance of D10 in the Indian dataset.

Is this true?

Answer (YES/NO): YES